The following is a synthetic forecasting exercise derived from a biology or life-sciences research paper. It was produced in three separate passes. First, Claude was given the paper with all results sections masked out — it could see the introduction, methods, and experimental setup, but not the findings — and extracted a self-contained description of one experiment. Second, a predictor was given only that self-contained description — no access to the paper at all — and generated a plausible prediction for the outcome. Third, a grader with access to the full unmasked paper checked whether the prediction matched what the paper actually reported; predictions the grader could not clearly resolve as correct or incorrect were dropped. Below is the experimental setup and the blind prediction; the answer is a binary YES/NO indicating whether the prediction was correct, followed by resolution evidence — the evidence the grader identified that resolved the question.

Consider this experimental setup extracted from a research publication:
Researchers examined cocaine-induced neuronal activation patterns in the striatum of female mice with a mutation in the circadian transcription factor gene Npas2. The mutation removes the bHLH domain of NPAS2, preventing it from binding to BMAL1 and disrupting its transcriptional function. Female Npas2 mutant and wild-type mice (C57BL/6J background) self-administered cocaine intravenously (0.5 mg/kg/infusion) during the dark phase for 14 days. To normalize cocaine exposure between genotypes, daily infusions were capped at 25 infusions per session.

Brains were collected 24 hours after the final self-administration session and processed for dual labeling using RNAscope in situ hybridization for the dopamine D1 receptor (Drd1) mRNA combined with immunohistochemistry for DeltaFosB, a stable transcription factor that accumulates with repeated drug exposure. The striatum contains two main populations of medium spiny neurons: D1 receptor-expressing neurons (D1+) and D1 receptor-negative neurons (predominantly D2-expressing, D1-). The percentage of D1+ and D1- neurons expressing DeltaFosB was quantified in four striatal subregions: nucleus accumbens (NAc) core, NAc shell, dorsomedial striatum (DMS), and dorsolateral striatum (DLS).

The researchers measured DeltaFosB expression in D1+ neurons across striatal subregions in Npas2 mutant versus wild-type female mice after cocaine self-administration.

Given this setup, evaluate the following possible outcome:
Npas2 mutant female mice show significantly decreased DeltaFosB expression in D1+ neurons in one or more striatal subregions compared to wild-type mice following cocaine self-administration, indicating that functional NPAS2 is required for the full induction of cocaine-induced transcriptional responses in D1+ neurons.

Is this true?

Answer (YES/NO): NO